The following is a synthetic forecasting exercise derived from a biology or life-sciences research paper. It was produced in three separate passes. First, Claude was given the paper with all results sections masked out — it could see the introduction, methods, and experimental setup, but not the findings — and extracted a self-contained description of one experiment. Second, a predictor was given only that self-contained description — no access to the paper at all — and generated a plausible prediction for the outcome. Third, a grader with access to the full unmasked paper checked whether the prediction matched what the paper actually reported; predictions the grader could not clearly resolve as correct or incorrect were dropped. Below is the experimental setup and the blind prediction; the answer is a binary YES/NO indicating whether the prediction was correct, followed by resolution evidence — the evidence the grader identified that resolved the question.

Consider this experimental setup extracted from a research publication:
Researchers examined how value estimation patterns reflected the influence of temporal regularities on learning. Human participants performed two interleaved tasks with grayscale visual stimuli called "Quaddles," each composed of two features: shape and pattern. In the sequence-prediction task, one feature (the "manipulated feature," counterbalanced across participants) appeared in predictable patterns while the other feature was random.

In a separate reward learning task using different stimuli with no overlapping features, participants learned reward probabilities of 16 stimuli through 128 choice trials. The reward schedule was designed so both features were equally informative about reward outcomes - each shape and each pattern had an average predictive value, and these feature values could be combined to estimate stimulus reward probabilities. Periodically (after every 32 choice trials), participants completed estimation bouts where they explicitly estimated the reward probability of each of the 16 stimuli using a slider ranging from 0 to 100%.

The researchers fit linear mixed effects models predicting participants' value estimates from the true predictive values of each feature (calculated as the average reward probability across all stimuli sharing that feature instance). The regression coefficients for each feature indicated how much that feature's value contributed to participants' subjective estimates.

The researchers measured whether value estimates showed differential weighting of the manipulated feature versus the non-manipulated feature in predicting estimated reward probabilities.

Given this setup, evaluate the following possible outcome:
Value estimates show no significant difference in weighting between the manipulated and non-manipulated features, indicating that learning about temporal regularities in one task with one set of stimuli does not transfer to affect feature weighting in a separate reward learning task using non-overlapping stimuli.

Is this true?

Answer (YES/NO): NO